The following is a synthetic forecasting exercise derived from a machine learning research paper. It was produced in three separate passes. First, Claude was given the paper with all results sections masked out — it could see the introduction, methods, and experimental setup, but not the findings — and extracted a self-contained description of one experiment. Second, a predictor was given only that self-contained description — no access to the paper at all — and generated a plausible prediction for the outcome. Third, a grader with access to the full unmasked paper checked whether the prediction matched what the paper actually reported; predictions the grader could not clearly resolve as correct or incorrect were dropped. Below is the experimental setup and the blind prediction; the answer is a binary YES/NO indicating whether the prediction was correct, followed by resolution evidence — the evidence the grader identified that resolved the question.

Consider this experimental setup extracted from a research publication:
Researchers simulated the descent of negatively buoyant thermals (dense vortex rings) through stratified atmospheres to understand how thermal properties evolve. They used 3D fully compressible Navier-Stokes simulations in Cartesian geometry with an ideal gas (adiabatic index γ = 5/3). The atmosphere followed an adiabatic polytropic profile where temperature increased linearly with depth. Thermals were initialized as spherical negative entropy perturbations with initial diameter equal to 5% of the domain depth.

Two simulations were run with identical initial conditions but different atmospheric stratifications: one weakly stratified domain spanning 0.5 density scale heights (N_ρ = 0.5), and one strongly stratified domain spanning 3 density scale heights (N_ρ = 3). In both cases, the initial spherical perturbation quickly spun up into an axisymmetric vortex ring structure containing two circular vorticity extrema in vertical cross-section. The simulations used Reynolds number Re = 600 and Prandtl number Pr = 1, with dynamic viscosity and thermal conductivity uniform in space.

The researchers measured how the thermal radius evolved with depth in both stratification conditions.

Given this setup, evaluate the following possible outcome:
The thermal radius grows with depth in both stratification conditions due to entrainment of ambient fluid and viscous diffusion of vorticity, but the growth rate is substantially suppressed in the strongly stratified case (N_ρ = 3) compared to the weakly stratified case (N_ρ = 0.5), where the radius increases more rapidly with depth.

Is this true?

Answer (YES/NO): NO